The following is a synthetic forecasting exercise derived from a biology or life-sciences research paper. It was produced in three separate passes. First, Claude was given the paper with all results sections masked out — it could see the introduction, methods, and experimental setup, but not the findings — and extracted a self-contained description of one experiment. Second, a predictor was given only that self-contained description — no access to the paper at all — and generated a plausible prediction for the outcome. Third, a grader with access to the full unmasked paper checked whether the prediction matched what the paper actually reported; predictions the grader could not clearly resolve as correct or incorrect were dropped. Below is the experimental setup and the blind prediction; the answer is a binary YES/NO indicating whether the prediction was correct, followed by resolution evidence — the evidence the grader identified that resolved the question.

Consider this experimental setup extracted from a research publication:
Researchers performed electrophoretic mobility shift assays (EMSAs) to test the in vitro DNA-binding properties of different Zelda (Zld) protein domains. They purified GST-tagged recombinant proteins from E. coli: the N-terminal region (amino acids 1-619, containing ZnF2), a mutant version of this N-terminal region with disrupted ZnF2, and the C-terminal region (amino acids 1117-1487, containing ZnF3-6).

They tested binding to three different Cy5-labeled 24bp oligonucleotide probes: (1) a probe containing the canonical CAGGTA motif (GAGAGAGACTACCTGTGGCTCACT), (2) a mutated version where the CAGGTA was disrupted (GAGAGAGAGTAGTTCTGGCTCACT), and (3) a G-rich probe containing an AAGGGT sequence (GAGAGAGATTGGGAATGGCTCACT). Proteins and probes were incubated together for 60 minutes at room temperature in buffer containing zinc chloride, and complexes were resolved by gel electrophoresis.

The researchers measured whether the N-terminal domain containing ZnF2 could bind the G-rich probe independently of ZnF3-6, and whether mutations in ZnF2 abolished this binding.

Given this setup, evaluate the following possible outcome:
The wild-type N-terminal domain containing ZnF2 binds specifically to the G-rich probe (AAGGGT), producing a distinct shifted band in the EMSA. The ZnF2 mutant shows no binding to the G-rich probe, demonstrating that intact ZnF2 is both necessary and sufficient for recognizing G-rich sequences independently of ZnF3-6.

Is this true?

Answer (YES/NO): NO